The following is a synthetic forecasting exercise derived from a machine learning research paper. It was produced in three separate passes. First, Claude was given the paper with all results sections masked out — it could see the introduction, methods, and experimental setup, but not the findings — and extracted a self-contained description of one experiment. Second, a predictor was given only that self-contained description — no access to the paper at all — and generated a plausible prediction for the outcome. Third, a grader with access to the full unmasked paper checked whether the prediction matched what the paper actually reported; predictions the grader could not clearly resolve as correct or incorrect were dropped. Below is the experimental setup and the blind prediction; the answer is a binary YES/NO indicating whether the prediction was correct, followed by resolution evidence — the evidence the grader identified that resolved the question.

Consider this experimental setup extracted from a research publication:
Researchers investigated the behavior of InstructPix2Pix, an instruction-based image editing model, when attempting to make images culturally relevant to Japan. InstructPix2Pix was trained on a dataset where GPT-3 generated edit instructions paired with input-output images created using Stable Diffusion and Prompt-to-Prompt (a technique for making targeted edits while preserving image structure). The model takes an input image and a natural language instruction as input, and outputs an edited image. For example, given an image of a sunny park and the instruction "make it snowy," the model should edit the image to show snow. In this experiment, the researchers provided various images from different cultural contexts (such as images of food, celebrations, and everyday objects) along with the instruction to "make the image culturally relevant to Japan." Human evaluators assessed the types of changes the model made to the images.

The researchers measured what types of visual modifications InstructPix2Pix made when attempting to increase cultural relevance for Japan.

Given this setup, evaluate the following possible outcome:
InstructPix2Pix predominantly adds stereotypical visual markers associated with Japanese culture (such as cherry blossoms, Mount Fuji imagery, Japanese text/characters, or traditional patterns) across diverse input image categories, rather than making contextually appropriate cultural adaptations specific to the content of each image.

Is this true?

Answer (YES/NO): YES